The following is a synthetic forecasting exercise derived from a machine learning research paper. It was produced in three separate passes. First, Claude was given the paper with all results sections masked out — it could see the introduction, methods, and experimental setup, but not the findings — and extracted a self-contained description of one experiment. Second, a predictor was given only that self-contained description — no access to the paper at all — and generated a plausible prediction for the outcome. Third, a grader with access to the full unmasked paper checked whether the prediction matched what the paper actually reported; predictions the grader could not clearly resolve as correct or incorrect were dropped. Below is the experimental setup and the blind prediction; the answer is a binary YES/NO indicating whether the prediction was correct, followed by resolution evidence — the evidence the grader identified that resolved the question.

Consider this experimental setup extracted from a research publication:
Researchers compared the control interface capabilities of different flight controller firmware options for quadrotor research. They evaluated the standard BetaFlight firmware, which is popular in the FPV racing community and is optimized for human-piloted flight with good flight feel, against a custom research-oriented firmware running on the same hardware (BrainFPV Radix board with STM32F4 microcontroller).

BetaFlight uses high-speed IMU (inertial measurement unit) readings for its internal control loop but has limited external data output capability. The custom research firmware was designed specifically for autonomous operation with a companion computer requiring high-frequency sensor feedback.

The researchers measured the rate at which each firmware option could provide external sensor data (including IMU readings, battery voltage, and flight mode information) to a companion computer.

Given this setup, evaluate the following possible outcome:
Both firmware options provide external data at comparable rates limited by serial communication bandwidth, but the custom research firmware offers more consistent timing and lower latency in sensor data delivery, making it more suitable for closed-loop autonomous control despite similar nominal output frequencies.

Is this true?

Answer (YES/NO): NO